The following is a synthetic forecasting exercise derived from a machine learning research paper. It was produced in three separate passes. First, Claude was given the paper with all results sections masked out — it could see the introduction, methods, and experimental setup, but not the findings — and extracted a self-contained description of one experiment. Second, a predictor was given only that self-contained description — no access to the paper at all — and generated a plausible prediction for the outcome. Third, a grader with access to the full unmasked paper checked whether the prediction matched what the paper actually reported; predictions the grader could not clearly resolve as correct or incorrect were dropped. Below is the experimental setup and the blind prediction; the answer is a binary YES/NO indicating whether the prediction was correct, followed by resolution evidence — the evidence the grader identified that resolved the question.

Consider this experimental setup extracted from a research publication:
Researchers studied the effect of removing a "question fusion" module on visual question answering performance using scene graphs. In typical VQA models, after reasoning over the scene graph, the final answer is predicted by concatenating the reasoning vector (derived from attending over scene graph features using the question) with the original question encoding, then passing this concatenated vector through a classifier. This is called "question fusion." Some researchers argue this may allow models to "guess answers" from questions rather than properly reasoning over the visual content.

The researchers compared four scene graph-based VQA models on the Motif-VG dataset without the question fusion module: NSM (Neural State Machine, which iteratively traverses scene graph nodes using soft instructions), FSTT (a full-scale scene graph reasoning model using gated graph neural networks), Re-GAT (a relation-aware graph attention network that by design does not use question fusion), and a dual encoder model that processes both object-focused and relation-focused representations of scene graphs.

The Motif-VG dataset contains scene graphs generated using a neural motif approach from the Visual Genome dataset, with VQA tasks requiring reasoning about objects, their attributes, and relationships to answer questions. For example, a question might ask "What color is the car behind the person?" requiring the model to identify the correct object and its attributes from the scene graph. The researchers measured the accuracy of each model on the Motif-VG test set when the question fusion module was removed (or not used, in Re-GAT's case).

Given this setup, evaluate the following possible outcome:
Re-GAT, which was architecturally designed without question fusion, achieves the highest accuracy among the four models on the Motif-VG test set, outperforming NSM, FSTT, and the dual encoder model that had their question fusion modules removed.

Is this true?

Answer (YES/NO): NO